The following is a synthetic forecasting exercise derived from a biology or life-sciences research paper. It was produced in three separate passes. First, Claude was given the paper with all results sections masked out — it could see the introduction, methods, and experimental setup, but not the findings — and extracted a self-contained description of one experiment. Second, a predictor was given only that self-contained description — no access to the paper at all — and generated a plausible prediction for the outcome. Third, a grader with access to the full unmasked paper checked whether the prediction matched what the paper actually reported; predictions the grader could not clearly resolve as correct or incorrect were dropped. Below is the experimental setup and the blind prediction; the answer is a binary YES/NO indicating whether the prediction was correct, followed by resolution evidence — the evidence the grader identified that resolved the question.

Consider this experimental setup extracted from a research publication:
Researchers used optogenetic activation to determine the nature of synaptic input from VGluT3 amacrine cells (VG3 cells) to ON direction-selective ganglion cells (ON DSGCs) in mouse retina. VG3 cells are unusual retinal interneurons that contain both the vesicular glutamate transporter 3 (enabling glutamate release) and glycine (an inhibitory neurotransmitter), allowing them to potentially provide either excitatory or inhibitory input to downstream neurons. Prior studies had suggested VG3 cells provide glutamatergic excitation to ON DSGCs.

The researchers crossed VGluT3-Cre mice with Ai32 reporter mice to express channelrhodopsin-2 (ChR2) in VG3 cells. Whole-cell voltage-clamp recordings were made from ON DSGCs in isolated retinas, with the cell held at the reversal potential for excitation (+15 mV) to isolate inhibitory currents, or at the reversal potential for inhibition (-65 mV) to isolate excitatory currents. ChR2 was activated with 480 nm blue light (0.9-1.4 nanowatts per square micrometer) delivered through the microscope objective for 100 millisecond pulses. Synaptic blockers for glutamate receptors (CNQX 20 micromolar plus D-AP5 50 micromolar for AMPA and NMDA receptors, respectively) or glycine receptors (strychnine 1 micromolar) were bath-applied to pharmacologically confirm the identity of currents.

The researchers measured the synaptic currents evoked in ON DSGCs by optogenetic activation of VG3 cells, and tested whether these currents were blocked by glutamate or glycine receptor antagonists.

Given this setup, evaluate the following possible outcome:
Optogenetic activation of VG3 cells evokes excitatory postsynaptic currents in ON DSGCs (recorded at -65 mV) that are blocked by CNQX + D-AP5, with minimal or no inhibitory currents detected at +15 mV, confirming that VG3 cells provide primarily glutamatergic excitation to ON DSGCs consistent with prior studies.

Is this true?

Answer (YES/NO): NO